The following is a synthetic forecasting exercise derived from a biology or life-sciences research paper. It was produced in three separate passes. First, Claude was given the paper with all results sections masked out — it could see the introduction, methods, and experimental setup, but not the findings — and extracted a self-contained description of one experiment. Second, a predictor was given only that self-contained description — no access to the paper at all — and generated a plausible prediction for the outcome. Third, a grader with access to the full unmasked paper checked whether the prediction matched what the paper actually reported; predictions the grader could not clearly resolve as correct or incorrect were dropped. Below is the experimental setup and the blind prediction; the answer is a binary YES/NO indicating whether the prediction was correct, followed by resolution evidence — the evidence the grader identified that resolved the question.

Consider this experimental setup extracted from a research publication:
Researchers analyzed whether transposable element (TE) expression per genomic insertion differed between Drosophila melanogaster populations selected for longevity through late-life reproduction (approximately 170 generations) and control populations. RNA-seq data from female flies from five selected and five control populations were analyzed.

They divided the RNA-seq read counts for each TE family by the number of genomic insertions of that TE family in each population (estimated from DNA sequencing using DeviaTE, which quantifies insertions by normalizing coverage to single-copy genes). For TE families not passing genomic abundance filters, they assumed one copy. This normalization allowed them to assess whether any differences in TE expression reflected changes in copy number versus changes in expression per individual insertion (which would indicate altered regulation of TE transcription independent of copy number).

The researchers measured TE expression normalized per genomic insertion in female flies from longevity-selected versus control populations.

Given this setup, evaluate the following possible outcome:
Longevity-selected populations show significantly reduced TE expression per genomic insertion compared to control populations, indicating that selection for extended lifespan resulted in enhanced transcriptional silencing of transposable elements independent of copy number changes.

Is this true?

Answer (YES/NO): YES